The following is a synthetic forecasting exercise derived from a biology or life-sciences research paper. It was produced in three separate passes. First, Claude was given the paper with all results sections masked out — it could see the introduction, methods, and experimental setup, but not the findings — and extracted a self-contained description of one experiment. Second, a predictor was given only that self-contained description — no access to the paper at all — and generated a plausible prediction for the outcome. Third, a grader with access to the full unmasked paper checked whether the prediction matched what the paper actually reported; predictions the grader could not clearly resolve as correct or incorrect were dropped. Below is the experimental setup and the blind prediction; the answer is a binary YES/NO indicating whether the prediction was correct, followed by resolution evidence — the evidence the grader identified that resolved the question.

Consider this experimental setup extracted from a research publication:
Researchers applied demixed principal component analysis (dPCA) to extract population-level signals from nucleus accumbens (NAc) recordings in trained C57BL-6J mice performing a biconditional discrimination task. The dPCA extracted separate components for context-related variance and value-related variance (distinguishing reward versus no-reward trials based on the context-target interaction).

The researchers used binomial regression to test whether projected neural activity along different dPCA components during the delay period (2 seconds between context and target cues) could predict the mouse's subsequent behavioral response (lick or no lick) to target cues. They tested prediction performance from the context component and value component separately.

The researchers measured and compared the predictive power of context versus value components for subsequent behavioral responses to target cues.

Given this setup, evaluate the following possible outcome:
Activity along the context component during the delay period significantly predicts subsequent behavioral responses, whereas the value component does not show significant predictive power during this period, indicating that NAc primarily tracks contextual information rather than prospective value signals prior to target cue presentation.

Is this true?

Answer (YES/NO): YES